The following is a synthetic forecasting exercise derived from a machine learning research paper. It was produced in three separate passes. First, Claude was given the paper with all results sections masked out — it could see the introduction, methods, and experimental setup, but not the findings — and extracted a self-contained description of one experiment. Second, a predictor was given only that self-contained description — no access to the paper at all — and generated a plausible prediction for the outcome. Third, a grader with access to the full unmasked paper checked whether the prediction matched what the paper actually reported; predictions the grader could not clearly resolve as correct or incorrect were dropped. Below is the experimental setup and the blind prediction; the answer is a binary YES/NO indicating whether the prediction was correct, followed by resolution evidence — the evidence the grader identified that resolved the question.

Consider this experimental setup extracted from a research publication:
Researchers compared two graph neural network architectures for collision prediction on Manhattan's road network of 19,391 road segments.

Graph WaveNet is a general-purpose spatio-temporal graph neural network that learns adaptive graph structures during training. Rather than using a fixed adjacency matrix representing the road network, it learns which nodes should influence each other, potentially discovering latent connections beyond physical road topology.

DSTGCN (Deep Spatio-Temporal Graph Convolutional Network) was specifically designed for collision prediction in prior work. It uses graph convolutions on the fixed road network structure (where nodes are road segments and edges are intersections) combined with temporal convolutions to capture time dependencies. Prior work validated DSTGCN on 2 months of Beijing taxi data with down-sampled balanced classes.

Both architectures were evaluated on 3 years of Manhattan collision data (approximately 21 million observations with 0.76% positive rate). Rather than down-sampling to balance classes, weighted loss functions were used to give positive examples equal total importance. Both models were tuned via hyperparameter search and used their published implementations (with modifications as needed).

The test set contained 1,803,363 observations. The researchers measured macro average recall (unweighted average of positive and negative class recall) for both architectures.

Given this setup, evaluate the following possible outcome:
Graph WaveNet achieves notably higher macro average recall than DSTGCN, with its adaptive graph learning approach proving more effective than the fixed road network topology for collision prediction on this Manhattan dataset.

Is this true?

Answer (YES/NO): YES